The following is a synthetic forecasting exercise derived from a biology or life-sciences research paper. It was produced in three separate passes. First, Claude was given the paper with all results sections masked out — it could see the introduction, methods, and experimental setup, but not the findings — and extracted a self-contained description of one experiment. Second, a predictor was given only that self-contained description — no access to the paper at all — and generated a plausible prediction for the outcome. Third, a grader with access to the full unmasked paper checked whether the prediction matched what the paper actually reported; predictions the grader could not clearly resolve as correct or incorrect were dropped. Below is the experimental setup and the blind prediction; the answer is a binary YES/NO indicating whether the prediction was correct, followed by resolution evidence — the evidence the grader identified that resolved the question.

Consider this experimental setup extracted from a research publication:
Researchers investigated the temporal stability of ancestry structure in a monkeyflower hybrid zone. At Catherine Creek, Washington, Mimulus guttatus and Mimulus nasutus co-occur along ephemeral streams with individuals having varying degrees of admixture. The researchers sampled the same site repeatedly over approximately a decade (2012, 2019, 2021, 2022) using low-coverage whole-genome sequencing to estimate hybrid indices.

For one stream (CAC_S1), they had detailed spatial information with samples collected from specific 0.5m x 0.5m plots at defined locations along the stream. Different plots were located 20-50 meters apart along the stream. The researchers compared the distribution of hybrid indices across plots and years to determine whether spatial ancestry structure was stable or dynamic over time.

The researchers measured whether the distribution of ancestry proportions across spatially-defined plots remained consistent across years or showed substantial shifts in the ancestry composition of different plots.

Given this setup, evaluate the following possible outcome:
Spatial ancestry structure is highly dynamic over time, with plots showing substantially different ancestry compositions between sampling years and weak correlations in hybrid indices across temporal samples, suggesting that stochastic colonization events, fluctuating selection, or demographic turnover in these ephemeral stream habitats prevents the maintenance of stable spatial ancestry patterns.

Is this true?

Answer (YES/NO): NO